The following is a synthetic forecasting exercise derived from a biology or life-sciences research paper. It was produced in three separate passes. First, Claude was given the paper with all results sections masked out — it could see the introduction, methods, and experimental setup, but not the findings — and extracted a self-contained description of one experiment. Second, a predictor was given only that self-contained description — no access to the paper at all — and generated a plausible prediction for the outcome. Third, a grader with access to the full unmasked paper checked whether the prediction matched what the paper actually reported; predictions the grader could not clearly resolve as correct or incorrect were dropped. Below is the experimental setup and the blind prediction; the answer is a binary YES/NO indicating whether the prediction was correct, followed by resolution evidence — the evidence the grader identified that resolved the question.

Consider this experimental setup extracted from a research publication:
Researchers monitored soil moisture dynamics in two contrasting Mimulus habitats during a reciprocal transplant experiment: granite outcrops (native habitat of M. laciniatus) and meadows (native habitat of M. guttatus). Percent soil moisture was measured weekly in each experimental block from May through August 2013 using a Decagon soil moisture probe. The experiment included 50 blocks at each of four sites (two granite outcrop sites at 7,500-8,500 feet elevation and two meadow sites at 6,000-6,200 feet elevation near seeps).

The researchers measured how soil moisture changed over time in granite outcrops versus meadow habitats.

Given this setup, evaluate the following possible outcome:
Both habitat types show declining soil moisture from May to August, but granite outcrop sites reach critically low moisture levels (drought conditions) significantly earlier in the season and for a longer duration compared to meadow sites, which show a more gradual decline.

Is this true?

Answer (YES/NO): NO